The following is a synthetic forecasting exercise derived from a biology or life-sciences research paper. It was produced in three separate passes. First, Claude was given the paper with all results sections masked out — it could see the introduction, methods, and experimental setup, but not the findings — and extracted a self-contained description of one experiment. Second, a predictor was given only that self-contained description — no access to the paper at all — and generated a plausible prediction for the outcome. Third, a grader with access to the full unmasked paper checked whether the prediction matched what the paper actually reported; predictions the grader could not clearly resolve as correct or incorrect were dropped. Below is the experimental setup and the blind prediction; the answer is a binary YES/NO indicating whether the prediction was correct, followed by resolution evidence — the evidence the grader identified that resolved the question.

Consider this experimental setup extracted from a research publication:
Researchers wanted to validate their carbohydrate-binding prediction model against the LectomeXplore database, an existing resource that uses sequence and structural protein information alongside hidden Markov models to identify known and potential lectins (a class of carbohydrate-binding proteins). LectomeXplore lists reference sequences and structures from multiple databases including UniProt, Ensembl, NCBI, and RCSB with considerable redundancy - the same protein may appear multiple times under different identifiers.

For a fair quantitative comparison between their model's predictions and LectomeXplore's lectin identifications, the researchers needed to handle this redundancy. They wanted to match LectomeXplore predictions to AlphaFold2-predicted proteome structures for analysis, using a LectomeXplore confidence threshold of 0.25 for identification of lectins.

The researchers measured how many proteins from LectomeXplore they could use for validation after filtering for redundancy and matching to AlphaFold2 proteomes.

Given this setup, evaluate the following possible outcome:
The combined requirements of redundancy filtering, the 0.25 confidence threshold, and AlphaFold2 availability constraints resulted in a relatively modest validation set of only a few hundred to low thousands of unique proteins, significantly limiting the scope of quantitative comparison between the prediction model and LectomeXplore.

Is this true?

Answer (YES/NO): YES